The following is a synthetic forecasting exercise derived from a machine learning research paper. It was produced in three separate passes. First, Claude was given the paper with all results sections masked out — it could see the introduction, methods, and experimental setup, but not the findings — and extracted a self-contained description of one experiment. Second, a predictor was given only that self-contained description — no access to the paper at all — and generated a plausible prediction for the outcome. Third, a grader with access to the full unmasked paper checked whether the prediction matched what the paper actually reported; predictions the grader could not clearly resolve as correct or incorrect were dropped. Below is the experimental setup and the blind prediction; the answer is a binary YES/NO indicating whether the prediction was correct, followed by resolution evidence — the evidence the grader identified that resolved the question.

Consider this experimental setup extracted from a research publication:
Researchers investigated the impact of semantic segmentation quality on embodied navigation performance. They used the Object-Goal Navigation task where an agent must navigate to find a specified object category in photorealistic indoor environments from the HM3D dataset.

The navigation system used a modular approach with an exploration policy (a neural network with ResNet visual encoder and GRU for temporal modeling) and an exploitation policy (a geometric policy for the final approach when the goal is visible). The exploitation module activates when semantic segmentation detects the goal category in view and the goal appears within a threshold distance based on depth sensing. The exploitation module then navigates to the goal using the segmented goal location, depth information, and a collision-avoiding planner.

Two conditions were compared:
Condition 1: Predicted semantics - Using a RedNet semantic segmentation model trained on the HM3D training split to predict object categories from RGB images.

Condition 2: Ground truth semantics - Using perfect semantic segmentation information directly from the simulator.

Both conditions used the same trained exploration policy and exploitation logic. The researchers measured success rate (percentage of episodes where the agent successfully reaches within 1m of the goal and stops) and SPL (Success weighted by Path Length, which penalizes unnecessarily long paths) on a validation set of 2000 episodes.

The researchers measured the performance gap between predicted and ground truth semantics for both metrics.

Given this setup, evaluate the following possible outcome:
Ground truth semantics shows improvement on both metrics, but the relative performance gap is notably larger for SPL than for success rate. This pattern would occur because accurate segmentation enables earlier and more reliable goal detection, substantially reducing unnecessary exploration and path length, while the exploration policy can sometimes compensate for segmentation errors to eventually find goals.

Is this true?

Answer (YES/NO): YES